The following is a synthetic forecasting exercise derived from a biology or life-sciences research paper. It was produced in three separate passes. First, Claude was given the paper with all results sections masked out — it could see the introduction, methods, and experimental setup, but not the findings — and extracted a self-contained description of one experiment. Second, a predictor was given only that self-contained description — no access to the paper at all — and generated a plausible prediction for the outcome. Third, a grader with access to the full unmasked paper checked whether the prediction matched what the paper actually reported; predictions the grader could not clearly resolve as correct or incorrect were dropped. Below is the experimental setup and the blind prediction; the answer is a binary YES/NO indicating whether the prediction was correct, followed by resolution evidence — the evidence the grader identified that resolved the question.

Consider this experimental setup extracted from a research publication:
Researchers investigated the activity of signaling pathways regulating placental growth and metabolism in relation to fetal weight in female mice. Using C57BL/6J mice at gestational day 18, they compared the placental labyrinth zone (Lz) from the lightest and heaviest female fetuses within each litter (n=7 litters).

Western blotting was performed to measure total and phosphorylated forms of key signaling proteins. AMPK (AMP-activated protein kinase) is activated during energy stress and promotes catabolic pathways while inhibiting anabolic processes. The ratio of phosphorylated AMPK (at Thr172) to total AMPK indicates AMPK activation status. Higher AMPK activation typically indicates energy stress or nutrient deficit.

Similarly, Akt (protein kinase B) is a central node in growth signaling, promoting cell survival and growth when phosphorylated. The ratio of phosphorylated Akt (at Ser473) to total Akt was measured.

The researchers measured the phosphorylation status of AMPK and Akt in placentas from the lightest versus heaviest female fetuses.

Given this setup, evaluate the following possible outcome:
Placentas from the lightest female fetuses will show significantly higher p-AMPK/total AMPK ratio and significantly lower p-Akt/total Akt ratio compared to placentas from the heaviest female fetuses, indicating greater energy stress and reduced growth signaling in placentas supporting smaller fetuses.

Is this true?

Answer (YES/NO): NO